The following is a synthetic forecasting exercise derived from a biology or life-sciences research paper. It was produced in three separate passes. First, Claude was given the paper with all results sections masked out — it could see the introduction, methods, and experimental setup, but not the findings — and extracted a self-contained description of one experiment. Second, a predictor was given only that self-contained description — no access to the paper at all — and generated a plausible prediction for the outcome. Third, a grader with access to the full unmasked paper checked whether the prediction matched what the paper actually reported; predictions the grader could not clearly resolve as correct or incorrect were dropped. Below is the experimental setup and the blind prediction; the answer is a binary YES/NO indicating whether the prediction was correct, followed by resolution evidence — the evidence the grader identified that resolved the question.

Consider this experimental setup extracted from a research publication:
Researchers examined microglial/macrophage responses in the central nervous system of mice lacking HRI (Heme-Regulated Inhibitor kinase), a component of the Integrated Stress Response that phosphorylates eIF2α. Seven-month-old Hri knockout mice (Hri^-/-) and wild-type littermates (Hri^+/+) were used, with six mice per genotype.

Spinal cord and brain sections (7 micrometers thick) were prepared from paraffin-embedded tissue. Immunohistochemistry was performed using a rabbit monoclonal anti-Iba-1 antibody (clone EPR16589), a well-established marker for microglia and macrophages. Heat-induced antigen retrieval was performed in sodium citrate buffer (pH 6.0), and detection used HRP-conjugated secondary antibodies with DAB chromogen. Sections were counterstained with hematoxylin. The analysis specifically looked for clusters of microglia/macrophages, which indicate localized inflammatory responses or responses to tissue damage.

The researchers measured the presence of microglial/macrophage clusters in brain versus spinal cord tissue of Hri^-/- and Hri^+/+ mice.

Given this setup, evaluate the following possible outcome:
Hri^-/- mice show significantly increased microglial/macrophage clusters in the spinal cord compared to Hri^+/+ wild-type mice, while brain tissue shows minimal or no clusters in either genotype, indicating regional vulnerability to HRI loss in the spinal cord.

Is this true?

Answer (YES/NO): YES